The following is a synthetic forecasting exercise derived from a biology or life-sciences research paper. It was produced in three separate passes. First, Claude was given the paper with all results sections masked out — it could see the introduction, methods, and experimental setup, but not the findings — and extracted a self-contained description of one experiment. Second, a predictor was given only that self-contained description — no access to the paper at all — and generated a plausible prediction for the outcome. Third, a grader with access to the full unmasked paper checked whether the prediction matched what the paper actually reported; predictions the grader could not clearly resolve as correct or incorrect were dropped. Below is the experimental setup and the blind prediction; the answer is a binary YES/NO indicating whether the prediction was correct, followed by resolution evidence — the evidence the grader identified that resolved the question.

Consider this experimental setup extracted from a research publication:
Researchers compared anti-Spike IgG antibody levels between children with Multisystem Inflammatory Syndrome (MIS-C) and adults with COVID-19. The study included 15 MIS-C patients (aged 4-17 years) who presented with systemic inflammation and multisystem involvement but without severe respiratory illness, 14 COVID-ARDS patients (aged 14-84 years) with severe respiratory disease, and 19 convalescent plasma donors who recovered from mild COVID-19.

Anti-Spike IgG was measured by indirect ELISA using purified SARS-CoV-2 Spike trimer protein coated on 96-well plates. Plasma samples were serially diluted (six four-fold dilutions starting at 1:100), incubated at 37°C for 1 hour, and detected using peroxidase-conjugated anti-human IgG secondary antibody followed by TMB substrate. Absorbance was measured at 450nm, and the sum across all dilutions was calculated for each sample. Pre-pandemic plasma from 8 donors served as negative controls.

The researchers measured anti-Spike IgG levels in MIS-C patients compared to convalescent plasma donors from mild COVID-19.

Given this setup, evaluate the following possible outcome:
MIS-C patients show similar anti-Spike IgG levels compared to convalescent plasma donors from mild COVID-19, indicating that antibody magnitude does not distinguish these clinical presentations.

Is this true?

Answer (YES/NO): YES